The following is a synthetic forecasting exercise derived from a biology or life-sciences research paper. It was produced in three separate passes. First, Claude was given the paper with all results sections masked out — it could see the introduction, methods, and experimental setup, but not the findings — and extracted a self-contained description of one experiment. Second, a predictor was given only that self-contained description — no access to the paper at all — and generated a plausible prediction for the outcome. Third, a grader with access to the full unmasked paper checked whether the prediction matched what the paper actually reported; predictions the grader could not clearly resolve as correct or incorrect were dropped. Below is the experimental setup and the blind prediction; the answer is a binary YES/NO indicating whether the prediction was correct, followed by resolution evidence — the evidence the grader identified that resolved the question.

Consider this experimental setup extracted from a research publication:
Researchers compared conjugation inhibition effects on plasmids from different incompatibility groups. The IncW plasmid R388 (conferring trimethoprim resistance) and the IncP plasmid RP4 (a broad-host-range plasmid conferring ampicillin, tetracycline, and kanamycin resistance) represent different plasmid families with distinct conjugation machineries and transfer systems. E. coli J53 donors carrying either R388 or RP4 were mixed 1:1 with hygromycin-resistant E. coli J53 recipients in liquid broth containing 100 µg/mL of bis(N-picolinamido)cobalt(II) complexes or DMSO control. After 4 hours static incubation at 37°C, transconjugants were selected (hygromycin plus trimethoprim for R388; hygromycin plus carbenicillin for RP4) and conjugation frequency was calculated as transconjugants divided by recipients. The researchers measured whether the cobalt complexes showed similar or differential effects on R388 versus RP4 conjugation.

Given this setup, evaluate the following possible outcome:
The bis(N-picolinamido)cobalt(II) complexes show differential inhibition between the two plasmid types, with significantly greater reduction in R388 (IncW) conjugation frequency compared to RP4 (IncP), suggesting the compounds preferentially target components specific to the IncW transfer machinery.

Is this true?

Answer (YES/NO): NO